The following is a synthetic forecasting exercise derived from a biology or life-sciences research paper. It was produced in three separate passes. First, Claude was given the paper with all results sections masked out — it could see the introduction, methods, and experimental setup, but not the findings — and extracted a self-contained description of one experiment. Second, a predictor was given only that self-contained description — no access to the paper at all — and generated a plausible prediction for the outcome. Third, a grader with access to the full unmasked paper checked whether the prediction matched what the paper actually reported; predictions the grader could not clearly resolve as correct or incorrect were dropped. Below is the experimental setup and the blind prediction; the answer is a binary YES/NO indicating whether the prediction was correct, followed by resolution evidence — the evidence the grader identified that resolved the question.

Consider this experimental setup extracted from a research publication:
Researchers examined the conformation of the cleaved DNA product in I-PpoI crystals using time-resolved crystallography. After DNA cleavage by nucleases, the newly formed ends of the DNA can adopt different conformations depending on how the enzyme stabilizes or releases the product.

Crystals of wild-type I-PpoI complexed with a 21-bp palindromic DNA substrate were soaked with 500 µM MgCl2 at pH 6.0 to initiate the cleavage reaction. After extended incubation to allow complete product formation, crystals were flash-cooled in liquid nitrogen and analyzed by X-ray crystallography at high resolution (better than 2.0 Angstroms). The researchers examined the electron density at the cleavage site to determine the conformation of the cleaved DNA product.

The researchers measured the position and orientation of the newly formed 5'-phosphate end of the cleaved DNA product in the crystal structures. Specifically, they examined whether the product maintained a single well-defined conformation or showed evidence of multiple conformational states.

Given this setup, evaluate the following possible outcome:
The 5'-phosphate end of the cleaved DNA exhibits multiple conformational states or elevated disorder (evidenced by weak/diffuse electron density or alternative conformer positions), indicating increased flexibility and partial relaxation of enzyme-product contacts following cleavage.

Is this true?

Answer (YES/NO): YES